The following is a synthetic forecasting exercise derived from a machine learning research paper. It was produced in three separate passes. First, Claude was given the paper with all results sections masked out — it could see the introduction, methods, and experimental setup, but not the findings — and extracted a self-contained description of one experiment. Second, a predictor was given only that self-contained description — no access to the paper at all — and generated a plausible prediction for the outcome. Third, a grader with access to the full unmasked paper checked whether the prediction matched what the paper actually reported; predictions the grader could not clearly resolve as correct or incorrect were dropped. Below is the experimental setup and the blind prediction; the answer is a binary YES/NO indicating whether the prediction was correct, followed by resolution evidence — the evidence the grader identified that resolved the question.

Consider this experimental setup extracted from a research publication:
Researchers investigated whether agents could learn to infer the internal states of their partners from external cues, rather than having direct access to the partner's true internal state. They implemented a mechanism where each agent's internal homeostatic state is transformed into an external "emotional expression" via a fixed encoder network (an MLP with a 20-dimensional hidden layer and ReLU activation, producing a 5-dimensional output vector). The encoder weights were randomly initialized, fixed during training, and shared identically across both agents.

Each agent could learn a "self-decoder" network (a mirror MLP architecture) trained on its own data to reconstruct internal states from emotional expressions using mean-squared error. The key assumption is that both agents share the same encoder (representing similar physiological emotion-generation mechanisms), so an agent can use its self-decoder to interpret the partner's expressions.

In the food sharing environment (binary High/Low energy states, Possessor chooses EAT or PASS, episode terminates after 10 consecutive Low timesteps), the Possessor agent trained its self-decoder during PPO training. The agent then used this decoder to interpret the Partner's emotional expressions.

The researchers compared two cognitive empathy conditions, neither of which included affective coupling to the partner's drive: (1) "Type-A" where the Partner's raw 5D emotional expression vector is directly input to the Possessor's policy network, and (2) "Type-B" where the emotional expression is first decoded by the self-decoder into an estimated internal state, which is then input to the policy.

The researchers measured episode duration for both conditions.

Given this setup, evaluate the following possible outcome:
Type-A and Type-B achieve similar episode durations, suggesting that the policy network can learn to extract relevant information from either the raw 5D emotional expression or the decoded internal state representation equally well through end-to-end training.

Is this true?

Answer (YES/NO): NO